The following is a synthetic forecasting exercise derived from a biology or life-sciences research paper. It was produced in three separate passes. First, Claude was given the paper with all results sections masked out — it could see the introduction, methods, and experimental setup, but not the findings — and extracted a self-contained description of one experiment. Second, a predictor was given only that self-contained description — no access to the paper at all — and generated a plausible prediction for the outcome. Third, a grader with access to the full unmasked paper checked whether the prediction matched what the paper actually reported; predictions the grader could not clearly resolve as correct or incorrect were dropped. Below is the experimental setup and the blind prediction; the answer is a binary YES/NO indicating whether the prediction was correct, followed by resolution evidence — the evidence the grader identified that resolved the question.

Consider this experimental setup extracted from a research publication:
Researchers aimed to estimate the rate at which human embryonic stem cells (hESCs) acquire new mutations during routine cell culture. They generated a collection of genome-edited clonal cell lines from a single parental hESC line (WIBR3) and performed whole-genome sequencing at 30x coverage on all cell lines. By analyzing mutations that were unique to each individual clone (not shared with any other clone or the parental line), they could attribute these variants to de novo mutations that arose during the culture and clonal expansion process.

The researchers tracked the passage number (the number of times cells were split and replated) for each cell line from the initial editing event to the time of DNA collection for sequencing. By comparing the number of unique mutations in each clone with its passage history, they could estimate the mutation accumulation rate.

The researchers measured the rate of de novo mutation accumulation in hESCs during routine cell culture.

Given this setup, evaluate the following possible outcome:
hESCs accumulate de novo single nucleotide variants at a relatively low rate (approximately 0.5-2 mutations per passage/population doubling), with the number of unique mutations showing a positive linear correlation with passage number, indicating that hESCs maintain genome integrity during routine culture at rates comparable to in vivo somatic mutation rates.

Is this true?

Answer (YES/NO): NO